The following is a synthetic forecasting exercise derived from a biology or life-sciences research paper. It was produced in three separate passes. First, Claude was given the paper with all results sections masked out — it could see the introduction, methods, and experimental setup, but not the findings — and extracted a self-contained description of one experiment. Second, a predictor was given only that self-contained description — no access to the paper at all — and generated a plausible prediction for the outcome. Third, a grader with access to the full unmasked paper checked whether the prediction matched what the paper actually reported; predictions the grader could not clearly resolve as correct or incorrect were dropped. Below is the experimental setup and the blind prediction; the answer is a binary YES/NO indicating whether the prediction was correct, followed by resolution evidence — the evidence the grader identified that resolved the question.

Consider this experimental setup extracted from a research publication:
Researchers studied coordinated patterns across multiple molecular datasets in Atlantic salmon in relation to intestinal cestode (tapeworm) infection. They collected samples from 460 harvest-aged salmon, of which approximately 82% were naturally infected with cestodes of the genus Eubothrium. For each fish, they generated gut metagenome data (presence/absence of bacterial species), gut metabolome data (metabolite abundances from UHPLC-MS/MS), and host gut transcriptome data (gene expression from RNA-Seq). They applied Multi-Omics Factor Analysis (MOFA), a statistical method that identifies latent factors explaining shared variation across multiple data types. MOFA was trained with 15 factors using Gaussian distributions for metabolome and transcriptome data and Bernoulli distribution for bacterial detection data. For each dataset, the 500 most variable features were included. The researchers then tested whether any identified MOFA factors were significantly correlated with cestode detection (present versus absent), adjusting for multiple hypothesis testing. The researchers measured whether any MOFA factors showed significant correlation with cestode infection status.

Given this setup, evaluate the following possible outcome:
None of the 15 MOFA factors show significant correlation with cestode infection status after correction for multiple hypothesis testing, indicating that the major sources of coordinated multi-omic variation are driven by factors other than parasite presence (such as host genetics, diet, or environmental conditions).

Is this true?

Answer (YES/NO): NO